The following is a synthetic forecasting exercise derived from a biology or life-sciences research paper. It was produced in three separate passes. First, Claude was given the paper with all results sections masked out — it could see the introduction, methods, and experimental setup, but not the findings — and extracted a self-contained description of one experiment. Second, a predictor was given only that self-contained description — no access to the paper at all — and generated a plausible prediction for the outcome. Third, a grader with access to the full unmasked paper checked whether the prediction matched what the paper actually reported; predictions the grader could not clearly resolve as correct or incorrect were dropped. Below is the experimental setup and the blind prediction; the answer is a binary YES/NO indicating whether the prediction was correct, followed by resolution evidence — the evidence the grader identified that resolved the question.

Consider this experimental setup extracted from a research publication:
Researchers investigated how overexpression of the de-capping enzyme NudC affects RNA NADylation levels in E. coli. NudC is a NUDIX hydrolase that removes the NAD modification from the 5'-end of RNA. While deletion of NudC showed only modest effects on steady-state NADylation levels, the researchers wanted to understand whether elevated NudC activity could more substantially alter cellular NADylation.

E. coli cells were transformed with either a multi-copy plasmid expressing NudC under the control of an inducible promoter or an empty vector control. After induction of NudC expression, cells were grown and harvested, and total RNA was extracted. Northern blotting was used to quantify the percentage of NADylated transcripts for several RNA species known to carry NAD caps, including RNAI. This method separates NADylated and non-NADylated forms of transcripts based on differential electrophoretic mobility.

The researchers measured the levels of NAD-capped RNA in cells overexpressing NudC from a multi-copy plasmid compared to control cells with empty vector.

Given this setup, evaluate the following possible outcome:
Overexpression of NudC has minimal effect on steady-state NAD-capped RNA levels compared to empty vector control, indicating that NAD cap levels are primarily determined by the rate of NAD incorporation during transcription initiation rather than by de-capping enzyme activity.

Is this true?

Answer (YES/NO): NO